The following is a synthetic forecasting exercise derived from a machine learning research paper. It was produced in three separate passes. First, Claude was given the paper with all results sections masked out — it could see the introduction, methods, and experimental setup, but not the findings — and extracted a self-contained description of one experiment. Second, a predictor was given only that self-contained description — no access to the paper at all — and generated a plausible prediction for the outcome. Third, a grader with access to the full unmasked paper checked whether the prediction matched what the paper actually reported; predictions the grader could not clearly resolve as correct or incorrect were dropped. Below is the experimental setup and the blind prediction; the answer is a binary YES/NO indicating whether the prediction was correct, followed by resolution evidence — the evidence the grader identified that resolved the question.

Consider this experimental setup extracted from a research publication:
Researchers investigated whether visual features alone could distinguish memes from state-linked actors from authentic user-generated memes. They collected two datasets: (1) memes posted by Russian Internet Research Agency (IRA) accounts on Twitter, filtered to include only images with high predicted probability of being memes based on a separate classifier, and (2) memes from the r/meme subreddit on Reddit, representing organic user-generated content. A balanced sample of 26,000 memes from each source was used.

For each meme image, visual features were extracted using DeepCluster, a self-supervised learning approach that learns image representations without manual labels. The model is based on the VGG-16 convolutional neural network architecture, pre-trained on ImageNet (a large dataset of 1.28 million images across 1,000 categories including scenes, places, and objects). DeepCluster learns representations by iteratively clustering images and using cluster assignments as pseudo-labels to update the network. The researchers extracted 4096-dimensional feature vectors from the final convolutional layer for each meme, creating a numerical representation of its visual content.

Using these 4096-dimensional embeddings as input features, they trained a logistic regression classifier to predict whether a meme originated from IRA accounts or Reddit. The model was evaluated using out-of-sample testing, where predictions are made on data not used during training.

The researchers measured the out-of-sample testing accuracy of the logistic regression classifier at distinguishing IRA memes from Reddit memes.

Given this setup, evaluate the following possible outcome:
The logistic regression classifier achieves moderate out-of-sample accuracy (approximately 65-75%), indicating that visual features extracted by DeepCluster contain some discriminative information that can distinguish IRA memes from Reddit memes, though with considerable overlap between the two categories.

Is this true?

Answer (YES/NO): NO